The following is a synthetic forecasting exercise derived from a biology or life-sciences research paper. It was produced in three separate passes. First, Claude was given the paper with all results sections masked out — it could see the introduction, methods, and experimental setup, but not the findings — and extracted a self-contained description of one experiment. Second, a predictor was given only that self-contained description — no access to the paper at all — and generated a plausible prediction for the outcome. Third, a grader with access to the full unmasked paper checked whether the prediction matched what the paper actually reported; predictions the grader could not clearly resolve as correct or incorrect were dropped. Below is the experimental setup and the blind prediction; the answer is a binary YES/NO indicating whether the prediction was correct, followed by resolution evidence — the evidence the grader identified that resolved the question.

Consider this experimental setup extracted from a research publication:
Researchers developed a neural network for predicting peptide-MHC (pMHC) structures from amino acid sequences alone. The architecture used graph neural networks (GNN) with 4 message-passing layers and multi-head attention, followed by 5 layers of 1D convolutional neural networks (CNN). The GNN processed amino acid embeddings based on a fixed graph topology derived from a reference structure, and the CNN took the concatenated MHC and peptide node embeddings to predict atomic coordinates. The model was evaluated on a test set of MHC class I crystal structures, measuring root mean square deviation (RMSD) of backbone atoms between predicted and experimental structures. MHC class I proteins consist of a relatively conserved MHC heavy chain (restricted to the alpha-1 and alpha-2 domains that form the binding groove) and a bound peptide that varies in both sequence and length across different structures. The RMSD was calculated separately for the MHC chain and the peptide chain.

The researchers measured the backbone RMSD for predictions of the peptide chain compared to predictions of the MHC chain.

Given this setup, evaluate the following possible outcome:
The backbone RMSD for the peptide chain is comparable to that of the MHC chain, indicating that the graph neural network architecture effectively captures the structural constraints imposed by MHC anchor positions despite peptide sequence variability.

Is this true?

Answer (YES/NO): NO